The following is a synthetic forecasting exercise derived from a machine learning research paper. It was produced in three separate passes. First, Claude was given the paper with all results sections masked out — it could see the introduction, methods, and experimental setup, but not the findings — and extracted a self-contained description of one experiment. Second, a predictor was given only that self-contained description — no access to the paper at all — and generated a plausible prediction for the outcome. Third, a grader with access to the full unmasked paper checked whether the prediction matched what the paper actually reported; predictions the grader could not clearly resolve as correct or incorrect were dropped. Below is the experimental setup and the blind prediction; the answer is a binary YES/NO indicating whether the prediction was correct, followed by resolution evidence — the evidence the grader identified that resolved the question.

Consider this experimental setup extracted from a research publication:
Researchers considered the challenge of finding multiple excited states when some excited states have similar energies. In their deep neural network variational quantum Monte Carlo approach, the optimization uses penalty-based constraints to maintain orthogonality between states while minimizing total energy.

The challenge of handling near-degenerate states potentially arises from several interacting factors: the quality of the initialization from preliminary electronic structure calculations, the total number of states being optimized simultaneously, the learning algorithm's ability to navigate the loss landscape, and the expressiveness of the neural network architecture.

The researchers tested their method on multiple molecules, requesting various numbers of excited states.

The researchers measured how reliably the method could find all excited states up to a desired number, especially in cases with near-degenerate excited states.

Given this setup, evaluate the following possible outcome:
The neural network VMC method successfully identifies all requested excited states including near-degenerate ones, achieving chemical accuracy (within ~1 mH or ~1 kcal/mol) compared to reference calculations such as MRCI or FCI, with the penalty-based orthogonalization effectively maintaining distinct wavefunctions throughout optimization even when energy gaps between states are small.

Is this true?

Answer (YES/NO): NO